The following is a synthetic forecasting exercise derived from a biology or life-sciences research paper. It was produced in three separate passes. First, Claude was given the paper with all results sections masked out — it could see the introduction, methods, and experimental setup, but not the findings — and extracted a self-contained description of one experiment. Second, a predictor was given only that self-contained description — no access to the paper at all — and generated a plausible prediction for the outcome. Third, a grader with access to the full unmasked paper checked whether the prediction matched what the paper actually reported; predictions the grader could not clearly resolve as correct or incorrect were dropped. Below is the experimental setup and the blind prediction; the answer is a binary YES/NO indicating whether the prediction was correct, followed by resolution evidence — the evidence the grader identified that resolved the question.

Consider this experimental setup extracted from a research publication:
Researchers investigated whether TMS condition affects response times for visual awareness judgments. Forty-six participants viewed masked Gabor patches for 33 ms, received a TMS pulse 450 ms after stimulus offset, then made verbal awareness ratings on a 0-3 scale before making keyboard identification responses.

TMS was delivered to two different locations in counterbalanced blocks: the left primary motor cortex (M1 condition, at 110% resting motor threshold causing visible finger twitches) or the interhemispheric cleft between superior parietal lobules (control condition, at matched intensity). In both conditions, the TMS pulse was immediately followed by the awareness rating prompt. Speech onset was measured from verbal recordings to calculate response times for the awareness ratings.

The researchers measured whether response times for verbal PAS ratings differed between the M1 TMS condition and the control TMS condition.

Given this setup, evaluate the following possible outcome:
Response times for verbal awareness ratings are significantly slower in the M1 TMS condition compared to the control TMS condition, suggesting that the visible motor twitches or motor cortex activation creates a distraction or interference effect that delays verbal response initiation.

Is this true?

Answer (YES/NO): YES